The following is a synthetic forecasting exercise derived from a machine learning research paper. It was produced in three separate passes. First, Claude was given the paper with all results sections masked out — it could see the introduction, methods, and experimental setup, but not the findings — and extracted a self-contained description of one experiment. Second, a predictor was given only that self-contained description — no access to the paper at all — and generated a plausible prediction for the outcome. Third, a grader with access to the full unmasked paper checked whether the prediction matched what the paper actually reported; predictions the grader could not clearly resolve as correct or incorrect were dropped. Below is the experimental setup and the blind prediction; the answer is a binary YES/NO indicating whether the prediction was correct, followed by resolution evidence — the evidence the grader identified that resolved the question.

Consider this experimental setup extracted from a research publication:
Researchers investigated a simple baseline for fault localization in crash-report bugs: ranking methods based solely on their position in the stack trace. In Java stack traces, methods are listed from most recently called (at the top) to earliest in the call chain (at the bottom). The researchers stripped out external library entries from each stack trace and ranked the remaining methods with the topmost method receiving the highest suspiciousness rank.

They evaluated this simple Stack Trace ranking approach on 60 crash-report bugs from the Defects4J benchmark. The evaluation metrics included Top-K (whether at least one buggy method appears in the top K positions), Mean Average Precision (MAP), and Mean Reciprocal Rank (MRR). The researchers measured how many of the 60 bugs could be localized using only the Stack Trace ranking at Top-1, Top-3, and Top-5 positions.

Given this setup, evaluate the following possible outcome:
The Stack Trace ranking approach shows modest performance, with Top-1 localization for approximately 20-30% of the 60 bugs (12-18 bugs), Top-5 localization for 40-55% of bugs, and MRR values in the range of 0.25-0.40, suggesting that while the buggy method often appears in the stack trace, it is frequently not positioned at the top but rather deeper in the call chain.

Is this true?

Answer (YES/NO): NO